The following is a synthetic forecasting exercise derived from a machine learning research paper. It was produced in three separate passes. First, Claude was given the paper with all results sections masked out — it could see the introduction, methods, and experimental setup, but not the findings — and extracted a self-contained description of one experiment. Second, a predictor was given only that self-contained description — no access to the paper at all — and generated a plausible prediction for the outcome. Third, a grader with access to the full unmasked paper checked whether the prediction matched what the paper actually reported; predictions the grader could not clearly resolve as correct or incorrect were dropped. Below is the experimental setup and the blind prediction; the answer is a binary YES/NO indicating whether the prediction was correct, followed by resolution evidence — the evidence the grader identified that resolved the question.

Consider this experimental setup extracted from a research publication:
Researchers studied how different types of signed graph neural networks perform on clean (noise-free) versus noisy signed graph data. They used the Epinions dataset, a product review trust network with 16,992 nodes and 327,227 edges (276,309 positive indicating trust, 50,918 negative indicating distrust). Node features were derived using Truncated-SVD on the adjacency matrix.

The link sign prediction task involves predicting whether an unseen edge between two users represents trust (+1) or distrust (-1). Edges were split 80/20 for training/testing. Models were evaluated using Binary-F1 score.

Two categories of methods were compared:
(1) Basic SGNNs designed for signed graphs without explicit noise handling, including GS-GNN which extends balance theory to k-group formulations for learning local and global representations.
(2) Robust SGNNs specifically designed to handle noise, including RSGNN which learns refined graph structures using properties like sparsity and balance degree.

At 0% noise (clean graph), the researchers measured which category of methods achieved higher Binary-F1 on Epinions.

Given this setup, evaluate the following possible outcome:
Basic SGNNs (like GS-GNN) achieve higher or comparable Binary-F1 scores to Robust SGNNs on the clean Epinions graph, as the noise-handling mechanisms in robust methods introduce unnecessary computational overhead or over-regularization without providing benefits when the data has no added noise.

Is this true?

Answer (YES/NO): YES